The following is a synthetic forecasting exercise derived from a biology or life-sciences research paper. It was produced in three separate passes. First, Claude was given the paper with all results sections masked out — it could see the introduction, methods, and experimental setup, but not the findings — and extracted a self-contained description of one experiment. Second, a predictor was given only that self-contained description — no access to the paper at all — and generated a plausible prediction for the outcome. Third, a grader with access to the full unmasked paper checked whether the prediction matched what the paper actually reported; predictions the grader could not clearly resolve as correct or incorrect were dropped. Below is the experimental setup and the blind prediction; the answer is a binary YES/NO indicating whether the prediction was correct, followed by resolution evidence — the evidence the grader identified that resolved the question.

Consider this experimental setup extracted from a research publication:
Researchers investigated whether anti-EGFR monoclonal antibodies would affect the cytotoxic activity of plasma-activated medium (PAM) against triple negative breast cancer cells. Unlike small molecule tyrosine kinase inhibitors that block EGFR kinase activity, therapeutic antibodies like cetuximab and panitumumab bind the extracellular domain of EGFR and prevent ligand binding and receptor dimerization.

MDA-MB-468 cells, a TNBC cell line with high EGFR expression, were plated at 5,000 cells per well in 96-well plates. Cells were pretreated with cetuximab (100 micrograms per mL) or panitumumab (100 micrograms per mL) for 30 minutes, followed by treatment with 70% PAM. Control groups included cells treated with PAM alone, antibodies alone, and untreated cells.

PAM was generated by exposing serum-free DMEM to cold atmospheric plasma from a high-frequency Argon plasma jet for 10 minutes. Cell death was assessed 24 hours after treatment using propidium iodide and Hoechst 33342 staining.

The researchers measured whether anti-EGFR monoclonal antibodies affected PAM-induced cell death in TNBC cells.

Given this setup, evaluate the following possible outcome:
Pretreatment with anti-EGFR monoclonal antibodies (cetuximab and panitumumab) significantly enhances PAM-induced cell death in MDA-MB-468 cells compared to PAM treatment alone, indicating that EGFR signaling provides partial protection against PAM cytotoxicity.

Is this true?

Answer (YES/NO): NO